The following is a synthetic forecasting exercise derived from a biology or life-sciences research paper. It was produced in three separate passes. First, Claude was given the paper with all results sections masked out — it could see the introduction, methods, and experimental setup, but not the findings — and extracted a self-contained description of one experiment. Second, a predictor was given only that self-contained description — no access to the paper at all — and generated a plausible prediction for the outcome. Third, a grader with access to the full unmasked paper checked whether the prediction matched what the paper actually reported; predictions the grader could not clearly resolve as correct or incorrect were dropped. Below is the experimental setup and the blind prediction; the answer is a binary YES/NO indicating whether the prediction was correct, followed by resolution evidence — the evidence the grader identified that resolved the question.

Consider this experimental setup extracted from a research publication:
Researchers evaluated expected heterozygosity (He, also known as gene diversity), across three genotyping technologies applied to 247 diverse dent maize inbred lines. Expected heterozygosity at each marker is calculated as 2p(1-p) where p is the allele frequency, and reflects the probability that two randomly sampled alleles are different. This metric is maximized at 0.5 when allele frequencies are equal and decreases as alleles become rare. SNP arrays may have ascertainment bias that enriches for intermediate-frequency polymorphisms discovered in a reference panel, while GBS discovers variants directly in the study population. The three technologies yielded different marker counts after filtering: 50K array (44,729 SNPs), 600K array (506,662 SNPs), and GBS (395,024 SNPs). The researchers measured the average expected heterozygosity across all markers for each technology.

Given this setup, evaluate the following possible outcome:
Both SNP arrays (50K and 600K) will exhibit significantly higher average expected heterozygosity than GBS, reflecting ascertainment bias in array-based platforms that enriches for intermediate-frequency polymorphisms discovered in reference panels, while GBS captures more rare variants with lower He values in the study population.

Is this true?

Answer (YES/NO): YES